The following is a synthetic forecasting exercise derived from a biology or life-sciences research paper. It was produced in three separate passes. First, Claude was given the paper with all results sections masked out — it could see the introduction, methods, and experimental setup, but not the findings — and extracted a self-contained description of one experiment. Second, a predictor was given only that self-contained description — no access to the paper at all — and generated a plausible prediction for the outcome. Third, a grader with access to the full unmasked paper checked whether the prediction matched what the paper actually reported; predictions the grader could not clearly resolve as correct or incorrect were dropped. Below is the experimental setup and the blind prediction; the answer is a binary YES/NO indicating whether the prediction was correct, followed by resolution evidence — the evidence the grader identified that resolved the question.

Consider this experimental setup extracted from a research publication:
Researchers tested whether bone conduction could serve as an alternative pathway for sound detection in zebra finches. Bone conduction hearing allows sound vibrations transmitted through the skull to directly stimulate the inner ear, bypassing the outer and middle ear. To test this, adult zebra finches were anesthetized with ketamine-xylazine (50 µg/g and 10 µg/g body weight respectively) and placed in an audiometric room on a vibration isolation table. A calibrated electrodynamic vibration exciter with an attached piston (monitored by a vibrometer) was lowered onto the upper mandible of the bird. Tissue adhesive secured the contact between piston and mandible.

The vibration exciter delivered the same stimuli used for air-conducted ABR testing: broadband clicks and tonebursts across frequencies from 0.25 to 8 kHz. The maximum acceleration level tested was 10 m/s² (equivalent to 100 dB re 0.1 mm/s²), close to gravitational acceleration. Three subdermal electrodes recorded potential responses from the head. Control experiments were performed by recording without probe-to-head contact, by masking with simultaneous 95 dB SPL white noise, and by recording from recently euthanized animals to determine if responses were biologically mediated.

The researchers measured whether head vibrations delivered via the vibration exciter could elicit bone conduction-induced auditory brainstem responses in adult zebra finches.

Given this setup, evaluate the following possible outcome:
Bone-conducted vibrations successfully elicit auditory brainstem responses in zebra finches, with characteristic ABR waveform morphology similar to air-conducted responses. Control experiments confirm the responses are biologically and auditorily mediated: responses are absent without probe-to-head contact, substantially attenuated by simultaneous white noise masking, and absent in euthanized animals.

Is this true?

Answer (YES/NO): NO